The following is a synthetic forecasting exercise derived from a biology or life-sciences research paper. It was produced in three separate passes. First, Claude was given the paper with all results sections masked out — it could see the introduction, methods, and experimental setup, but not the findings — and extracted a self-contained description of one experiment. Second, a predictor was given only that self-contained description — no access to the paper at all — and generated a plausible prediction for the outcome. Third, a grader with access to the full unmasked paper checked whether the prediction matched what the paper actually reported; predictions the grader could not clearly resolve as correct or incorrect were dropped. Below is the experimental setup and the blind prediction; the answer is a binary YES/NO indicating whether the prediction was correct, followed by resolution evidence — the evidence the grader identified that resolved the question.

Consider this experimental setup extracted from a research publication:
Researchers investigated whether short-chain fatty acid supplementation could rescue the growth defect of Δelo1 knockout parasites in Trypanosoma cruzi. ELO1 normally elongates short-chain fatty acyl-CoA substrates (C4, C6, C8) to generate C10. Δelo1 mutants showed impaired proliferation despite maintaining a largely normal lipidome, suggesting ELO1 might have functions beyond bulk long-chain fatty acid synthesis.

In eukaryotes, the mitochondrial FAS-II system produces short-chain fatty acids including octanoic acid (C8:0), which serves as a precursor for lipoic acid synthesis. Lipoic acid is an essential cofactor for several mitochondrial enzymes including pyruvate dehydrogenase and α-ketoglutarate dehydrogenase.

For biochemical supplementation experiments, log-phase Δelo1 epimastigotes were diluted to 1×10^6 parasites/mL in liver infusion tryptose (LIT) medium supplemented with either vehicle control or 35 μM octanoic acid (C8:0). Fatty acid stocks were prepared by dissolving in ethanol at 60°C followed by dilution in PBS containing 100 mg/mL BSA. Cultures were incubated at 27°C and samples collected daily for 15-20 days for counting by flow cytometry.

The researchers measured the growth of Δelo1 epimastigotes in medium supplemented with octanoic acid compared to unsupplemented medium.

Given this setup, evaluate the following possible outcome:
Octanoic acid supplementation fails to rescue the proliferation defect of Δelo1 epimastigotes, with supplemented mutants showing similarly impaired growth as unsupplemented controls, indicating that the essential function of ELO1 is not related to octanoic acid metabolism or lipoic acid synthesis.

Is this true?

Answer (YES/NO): NO